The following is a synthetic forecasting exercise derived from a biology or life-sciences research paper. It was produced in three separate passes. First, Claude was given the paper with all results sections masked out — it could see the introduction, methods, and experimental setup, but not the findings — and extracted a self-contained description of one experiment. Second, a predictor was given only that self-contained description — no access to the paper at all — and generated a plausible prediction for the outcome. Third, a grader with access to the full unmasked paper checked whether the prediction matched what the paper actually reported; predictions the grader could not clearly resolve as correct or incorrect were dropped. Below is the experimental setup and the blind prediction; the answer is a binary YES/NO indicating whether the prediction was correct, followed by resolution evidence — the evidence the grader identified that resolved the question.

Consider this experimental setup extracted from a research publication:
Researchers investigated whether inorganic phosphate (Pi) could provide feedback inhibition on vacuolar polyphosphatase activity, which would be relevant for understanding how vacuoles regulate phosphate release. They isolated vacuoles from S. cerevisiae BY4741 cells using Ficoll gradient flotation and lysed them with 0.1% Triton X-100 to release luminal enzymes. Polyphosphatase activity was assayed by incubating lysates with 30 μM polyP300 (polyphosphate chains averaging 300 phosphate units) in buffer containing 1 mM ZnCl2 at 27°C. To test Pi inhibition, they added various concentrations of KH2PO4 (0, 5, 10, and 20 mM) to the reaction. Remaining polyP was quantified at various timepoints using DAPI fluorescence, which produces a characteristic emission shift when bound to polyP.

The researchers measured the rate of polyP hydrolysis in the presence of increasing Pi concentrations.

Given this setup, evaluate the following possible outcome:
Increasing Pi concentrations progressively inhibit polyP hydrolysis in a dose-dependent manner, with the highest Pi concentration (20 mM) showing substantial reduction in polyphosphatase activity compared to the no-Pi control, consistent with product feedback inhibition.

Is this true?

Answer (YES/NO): YES